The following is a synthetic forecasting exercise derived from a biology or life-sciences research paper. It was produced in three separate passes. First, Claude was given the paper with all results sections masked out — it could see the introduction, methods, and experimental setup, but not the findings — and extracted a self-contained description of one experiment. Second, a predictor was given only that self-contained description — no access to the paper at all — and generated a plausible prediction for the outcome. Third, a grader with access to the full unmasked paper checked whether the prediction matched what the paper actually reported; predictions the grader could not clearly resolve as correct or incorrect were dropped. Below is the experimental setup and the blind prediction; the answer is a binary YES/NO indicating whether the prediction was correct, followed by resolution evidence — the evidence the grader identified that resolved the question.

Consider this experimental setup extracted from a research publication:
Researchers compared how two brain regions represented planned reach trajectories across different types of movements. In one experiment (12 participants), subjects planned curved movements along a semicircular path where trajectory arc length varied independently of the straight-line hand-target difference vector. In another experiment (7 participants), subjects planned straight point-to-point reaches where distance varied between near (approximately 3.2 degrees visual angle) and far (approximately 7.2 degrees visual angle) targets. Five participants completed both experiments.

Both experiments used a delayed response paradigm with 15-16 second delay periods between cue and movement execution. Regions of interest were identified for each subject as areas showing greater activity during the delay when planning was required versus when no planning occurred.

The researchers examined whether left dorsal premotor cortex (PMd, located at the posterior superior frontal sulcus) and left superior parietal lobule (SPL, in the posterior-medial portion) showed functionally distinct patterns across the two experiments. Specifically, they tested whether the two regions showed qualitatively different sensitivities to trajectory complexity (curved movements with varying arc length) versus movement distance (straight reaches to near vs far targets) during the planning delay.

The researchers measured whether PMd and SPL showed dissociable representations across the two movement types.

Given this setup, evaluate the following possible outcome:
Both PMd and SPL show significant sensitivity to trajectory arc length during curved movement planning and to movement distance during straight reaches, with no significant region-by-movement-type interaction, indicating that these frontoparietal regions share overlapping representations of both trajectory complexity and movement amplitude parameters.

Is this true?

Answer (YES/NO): NO